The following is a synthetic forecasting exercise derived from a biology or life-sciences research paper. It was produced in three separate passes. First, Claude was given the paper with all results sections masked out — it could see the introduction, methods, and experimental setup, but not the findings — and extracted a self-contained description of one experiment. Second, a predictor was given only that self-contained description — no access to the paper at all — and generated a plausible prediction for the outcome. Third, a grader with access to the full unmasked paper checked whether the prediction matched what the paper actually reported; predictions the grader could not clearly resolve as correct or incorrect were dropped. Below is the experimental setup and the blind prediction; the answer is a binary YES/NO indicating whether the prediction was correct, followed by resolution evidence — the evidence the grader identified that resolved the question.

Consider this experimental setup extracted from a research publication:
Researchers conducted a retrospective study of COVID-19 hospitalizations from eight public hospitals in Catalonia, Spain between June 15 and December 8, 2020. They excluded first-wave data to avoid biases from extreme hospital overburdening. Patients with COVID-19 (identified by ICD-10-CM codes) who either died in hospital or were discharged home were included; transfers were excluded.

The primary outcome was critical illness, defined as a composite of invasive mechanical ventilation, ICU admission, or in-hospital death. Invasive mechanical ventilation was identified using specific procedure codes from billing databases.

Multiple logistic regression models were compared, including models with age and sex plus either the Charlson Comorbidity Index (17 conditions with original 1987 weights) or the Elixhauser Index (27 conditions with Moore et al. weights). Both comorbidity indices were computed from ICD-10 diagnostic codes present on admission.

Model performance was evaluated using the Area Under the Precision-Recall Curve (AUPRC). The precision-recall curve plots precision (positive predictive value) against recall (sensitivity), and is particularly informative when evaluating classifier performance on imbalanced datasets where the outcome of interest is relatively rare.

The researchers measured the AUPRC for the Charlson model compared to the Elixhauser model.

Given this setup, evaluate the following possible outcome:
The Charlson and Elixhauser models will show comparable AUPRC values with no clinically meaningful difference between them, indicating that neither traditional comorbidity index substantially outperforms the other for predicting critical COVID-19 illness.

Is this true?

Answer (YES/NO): NO